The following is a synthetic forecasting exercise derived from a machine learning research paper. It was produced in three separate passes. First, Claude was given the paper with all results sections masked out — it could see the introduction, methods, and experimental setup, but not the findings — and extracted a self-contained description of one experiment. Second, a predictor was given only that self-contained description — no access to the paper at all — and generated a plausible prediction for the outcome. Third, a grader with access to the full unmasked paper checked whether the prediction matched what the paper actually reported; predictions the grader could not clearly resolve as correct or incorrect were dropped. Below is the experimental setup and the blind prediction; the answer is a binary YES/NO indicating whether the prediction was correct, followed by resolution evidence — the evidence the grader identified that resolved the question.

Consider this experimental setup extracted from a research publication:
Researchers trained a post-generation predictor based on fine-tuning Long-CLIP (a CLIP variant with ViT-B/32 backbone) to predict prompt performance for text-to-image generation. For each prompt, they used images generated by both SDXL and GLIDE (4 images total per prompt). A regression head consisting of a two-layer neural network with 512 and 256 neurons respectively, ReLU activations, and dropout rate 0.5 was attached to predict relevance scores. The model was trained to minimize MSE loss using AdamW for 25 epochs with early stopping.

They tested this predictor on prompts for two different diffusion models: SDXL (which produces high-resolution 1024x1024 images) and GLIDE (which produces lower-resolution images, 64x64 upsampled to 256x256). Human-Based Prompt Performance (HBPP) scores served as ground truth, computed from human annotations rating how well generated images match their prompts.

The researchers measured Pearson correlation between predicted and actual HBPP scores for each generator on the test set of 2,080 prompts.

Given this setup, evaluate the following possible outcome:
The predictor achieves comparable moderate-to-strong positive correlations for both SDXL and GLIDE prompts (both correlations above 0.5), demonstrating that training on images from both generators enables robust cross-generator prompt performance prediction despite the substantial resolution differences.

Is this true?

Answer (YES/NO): NO